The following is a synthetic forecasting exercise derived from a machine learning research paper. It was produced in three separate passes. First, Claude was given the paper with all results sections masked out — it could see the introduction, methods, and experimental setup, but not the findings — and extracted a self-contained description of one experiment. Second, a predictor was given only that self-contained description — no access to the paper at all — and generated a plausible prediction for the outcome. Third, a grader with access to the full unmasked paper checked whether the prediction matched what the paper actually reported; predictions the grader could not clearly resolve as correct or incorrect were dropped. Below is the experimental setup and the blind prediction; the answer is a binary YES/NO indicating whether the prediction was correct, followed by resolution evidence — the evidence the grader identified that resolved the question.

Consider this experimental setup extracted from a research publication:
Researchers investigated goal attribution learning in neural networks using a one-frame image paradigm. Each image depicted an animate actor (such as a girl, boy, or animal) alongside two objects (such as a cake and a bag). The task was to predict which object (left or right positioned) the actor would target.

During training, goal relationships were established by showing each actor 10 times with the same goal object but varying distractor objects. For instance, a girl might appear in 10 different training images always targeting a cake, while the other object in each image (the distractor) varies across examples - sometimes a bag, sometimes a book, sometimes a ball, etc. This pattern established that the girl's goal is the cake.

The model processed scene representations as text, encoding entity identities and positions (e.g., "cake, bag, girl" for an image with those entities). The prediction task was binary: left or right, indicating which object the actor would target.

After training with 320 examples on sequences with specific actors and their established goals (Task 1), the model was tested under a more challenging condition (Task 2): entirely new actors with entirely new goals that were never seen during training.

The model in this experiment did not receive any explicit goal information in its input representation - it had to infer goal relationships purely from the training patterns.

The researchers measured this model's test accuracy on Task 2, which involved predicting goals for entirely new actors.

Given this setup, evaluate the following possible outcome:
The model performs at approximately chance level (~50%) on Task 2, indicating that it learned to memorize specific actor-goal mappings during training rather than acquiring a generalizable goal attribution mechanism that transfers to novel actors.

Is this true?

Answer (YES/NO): YES